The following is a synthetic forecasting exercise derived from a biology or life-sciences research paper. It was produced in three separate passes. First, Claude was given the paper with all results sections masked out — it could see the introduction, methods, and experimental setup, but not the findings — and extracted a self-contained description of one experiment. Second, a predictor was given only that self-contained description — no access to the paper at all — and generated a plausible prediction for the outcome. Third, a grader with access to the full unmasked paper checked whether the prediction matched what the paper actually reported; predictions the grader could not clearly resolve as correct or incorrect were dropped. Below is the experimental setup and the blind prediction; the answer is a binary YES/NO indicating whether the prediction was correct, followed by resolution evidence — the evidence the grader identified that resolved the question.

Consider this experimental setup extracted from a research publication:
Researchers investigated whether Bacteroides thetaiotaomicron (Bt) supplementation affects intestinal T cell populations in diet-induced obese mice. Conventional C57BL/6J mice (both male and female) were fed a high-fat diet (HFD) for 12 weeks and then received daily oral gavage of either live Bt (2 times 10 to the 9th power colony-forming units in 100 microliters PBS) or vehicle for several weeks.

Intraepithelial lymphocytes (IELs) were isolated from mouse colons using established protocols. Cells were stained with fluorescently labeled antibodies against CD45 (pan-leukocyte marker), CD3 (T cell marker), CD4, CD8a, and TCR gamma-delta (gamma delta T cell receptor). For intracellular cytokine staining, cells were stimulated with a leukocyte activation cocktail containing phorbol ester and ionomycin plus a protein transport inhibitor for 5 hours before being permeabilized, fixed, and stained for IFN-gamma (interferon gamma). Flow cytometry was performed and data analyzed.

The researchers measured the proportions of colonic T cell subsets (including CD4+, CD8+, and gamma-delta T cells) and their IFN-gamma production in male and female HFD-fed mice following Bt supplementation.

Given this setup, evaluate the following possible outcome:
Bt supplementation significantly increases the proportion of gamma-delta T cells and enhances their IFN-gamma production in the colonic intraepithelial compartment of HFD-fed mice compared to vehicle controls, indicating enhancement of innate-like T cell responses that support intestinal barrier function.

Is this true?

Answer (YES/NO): NO